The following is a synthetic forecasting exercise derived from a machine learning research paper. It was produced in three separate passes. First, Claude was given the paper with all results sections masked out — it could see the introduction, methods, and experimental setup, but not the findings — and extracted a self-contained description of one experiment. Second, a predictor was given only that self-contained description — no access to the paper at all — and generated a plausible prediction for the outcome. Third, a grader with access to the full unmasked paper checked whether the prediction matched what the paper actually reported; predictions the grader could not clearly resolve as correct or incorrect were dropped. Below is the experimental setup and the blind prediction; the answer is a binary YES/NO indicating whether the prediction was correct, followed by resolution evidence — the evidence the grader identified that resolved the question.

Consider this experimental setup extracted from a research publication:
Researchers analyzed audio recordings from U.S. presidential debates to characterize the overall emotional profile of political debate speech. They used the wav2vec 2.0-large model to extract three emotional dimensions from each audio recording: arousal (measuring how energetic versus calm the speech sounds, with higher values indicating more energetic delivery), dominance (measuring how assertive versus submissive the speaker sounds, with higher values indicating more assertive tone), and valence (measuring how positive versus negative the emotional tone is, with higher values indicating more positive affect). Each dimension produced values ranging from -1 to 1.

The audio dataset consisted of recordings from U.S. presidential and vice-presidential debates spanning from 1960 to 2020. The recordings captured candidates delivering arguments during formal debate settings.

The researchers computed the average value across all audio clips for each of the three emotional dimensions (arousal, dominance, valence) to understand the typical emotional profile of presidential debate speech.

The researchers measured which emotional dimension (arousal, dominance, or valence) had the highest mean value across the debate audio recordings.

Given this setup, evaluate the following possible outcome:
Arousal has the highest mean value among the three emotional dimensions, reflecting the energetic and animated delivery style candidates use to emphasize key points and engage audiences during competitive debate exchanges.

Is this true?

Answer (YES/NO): NO